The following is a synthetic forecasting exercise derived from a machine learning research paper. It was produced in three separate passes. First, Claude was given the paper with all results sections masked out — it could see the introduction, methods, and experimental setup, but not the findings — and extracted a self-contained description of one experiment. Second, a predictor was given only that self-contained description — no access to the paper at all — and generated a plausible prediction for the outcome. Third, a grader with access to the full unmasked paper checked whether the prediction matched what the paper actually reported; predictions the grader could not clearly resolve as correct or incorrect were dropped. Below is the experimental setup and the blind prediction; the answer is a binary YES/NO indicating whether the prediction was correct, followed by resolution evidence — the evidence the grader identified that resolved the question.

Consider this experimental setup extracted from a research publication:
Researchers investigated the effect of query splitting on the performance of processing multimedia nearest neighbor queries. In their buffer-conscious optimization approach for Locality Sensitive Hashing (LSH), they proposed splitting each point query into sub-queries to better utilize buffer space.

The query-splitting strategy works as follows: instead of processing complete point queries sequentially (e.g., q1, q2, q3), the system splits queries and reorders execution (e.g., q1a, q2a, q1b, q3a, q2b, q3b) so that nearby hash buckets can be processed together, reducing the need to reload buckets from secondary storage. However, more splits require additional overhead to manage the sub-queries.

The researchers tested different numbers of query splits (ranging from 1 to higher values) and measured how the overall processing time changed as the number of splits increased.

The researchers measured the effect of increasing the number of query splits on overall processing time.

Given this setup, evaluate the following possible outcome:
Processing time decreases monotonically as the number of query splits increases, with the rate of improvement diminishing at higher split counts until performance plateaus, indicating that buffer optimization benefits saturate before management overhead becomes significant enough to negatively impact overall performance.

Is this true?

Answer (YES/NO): NO